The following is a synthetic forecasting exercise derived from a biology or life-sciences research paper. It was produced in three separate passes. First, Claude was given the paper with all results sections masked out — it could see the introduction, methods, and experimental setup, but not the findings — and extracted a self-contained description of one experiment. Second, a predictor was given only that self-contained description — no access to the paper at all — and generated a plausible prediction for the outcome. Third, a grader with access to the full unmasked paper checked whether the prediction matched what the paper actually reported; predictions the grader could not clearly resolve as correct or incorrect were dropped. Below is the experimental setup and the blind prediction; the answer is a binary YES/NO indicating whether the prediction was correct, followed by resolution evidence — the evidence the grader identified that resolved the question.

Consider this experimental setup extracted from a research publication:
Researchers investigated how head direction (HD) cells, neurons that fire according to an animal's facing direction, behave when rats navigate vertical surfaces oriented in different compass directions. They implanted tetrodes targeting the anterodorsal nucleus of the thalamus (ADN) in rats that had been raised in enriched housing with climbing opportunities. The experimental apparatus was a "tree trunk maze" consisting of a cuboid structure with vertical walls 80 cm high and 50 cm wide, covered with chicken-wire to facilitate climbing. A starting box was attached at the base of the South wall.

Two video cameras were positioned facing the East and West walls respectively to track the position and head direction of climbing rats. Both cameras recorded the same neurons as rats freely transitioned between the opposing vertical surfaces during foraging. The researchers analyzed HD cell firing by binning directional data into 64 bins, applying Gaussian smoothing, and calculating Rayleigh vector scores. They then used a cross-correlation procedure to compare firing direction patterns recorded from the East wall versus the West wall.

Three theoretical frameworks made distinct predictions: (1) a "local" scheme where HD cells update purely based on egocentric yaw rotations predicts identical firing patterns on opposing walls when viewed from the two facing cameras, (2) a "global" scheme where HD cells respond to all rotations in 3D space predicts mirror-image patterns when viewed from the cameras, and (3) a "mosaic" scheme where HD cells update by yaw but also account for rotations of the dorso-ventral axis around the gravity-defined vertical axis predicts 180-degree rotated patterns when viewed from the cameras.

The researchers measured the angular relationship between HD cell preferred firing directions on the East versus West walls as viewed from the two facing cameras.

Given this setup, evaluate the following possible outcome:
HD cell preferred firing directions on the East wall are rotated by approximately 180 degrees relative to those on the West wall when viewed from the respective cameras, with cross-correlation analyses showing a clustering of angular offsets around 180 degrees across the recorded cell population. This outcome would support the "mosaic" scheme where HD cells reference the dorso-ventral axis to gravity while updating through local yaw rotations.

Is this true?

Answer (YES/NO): YES